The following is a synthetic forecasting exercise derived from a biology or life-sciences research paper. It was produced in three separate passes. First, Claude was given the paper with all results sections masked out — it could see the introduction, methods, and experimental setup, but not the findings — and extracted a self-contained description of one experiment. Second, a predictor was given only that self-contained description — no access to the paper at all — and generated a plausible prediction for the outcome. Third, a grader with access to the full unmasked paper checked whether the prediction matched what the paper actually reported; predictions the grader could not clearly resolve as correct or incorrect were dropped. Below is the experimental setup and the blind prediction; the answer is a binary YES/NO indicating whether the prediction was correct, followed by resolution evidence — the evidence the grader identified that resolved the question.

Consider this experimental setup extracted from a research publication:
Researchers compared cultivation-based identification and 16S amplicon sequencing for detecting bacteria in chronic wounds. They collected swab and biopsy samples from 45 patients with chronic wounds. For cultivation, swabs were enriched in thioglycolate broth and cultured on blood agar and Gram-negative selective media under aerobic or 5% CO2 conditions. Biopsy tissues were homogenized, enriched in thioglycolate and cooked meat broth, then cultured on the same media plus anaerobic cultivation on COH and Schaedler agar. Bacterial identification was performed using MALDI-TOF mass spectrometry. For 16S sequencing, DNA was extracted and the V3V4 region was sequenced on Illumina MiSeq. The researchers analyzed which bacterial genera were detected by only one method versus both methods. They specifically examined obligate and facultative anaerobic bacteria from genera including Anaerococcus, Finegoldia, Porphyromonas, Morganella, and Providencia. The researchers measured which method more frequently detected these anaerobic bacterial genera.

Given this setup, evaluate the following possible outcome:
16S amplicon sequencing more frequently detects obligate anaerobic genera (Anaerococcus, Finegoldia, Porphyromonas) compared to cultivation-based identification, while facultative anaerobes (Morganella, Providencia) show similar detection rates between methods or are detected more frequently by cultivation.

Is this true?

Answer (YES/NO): NO